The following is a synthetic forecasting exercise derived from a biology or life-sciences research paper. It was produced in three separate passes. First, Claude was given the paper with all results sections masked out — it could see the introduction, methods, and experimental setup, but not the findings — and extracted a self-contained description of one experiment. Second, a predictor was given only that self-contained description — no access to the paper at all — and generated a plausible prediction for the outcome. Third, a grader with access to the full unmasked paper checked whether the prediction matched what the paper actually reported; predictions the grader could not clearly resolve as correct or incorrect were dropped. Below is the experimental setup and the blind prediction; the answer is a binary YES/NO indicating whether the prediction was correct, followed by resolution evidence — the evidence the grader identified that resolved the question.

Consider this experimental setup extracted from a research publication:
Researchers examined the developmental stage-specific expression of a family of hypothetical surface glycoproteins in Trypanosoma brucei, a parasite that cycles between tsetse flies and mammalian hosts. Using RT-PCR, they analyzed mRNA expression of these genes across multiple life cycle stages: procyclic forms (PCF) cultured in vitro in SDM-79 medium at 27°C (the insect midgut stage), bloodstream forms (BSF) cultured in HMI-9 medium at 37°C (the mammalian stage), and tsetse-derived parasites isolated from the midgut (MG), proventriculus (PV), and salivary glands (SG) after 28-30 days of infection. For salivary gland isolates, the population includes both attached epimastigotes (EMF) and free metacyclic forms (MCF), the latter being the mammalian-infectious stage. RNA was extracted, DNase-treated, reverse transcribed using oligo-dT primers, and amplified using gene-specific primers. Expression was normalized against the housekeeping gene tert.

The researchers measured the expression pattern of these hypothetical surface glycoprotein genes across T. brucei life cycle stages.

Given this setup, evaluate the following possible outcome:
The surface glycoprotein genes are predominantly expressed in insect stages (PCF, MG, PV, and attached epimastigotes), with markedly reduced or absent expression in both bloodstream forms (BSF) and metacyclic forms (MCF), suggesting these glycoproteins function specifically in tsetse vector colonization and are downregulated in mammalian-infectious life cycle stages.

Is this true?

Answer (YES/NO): NO